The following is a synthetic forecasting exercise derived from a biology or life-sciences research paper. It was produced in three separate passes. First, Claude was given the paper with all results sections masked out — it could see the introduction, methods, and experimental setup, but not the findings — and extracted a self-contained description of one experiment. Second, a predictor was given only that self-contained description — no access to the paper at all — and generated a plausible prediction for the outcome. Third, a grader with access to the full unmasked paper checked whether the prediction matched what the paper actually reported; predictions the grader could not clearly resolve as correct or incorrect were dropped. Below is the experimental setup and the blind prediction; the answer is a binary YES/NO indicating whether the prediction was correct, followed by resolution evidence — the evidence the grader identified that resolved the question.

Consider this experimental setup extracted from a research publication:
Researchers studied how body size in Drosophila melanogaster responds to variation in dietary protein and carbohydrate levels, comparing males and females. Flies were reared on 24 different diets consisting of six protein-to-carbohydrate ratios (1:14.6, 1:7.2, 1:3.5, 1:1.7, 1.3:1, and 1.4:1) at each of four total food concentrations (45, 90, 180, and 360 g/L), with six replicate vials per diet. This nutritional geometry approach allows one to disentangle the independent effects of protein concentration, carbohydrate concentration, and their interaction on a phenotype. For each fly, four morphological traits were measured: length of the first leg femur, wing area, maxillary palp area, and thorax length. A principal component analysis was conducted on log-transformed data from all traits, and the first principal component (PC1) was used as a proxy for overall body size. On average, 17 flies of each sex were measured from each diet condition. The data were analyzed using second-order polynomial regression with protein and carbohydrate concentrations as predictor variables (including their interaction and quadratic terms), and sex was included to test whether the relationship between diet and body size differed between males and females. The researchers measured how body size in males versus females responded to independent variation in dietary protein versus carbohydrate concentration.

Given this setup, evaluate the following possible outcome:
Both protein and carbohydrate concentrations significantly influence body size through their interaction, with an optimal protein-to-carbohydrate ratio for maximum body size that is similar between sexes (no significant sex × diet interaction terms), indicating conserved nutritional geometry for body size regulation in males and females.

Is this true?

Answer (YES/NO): NO